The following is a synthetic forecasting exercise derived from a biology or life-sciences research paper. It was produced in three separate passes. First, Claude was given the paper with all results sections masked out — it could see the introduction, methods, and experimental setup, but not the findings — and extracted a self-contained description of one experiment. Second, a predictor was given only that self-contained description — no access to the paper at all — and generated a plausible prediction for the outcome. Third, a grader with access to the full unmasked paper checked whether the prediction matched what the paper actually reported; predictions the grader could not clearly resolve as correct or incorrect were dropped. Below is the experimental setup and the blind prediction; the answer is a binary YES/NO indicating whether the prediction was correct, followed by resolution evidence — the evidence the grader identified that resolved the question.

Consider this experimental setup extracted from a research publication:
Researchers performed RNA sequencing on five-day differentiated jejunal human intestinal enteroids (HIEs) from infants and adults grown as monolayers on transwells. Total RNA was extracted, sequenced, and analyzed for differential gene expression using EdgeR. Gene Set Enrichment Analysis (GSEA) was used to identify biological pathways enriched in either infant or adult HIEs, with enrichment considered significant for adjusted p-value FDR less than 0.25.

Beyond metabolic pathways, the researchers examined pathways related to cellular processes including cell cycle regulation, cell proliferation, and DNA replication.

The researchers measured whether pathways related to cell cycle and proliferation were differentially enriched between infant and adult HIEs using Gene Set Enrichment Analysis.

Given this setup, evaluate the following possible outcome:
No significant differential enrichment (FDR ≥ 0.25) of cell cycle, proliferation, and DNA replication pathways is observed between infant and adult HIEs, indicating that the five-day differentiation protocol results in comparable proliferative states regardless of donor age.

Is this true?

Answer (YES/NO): NO